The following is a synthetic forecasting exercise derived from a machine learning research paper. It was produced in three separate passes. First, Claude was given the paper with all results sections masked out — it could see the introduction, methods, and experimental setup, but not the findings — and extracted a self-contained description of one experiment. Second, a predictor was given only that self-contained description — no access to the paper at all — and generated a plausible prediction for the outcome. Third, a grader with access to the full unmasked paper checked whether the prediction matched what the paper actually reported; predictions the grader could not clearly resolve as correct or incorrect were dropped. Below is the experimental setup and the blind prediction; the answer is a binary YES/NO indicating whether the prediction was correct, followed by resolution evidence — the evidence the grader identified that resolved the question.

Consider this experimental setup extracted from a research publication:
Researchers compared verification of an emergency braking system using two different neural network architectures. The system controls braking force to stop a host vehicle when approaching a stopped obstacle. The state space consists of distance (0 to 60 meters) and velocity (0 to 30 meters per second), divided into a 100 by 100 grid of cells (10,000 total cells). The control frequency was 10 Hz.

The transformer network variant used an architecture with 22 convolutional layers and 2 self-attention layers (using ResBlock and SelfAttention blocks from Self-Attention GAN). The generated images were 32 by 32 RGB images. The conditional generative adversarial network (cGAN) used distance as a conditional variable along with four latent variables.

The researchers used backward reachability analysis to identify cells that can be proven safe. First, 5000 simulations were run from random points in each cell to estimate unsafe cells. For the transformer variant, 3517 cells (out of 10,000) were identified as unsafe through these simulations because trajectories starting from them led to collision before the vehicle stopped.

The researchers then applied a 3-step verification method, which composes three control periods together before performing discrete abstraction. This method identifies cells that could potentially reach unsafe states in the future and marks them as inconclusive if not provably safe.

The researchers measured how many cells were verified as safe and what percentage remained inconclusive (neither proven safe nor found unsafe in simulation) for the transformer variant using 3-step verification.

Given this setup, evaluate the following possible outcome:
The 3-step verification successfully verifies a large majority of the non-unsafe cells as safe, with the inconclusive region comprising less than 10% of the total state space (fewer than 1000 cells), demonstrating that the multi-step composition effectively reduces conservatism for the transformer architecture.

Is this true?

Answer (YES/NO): YES